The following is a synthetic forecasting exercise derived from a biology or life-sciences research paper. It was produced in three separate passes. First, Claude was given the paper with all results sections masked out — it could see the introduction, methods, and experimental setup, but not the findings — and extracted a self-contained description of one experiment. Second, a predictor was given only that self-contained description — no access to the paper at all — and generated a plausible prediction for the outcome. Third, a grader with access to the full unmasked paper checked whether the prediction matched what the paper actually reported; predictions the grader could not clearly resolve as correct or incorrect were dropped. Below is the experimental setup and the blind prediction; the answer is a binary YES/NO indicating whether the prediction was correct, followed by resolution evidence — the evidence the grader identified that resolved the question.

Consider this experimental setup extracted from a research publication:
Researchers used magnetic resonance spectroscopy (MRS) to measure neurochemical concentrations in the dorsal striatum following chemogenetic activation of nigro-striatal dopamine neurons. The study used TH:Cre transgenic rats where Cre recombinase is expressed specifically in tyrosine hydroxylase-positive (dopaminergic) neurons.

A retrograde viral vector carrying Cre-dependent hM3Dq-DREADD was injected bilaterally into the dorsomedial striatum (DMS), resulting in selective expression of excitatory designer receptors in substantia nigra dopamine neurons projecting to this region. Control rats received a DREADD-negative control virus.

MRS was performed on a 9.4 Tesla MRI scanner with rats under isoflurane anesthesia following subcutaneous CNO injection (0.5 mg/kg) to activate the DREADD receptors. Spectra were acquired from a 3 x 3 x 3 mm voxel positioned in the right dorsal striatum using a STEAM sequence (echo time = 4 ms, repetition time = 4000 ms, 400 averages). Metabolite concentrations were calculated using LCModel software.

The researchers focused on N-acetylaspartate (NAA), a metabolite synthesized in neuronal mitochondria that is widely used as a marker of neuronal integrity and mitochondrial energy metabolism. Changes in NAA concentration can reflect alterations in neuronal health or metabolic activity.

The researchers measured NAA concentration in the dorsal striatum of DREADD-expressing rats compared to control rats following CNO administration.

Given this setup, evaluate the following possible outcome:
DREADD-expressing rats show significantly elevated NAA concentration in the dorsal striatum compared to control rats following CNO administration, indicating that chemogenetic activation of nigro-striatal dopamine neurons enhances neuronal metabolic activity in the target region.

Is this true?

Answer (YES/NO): NO